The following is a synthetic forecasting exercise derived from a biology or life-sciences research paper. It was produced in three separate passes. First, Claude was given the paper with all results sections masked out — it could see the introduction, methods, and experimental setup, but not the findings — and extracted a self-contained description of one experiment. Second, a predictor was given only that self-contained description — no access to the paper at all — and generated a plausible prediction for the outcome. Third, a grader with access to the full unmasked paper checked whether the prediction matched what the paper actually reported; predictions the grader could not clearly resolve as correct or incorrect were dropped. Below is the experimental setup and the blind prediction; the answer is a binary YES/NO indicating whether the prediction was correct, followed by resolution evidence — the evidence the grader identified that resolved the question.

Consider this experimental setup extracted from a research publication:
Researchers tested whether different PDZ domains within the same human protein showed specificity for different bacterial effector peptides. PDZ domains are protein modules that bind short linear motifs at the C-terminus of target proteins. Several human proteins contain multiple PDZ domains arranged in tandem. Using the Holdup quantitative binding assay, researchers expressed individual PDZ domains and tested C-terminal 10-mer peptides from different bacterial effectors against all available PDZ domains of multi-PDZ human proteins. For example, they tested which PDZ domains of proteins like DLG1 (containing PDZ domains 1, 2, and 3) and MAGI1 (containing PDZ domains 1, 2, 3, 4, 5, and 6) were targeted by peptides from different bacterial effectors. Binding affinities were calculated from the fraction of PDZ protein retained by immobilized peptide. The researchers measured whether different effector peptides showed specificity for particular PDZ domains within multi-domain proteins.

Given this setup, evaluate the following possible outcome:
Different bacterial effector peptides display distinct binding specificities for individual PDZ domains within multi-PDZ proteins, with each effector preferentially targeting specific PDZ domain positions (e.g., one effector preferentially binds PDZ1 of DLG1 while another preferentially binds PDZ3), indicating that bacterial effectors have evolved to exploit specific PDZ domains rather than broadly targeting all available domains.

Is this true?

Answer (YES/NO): YES